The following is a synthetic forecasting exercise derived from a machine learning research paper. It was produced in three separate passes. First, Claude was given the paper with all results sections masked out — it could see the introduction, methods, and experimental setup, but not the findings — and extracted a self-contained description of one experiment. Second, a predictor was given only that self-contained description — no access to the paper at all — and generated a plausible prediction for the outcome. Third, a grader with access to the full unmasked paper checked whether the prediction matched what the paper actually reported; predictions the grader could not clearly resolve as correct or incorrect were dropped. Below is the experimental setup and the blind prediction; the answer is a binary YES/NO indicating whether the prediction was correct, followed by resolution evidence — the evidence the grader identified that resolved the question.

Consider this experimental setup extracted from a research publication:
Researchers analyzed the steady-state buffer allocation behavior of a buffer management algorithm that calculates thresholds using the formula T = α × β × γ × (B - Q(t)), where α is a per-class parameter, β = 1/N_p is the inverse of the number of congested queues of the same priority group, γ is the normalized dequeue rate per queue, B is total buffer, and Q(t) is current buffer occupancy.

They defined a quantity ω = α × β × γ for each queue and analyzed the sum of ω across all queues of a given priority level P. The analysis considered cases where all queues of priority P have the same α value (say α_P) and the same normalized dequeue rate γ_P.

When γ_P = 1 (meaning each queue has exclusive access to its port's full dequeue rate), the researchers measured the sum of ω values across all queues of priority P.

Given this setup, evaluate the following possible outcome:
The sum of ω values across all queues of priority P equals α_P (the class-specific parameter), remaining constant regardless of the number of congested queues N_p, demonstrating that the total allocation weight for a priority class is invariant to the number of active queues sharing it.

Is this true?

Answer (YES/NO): YES